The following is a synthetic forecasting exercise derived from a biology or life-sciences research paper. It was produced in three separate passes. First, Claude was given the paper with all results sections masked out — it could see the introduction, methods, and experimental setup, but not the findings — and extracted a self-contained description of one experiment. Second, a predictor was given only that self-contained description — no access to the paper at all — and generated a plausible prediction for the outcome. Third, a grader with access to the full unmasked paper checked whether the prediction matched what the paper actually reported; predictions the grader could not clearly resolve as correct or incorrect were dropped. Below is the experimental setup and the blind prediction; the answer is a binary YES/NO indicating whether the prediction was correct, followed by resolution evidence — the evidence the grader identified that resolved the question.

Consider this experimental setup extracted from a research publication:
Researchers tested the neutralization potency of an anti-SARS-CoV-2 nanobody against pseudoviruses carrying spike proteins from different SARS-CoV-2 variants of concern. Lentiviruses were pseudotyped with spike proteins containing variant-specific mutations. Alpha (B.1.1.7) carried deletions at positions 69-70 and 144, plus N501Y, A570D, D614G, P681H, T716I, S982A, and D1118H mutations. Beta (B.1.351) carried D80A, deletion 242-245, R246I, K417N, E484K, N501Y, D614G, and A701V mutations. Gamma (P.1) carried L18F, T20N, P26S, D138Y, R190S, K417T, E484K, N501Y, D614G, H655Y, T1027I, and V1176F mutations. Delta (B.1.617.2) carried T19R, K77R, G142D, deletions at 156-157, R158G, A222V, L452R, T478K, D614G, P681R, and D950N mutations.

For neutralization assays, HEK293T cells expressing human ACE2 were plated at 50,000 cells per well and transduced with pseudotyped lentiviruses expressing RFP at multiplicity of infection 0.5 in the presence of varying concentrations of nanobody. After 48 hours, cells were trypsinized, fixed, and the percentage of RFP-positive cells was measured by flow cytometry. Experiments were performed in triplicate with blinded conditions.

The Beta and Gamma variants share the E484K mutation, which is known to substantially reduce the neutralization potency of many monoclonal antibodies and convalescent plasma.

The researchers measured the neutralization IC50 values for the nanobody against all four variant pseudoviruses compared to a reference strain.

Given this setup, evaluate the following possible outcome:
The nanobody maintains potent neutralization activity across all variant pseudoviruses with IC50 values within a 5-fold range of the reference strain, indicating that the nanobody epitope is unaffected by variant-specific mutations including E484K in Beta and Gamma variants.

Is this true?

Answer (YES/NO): YES